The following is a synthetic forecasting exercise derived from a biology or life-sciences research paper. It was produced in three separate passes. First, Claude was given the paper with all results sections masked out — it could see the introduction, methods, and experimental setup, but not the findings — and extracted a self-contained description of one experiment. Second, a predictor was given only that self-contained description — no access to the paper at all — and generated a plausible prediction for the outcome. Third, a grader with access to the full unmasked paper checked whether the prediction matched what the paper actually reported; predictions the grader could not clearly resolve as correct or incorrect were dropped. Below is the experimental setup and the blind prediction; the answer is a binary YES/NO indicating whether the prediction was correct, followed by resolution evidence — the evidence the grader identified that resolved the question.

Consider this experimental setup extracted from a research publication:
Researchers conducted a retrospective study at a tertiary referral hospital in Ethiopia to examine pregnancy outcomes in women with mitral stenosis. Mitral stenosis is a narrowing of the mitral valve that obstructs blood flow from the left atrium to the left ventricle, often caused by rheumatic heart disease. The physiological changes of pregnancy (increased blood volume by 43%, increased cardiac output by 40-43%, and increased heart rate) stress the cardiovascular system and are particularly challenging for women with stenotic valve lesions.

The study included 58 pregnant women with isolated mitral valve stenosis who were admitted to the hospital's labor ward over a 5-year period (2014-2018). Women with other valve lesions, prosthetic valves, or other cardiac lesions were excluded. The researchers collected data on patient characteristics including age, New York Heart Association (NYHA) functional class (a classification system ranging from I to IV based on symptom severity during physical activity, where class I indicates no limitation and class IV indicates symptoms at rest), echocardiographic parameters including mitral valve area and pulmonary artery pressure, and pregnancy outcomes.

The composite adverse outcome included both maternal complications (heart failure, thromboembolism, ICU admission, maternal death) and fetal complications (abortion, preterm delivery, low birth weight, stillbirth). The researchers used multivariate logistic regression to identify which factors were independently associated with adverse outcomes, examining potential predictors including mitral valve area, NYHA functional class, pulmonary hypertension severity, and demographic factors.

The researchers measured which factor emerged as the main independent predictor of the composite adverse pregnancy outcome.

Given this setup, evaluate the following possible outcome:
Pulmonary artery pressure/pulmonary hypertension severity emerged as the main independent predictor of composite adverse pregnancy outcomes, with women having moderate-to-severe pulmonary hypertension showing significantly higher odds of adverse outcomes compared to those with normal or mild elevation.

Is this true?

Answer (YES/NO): NO